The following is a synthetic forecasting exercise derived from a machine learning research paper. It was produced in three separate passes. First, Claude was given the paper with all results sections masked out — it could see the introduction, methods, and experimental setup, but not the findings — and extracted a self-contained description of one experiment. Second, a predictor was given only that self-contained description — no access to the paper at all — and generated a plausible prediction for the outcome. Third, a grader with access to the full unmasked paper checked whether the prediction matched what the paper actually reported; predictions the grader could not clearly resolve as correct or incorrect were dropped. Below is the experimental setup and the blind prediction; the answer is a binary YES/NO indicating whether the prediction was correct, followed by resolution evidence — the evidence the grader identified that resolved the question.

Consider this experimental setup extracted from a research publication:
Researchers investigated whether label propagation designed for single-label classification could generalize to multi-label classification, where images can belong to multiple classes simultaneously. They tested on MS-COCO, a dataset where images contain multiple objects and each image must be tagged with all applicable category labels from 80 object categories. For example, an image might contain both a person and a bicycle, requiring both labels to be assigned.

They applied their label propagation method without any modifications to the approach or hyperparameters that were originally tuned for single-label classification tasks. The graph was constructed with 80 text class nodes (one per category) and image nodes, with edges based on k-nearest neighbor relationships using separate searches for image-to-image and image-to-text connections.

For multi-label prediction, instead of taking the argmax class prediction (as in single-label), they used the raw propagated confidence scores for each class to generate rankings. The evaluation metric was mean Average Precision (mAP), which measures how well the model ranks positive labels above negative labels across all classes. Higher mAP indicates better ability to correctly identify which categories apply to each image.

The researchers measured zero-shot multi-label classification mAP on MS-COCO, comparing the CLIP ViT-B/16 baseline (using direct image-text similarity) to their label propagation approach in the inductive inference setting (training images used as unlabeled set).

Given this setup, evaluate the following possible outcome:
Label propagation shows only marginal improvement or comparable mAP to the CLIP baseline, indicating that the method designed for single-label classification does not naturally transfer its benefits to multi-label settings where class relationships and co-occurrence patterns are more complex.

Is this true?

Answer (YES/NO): NO